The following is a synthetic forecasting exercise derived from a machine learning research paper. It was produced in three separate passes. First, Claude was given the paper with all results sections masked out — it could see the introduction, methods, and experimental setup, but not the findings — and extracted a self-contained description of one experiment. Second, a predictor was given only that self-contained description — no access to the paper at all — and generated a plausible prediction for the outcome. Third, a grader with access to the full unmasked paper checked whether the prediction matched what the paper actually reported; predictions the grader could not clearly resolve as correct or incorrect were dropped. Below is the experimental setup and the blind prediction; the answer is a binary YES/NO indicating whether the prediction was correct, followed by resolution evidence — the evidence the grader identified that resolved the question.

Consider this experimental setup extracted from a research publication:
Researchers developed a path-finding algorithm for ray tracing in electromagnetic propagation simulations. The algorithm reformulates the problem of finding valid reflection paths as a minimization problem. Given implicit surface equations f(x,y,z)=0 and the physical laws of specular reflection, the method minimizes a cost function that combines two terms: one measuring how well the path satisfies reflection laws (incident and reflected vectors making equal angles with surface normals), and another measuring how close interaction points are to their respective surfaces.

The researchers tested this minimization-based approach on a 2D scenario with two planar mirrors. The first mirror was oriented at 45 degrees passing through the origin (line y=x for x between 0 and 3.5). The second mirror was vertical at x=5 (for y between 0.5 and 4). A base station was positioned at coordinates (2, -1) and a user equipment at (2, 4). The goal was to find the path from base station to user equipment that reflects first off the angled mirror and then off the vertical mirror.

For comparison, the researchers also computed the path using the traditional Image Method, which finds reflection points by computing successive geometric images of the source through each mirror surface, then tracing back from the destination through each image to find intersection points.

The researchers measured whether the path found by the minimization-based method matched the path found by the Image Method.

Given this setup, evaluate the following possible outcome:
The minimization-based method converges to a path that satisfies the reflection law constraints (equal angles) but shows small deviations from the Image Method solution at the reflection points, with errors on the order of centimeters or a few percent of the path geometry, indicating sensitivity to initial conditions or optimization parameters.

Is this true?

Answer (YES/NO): NO